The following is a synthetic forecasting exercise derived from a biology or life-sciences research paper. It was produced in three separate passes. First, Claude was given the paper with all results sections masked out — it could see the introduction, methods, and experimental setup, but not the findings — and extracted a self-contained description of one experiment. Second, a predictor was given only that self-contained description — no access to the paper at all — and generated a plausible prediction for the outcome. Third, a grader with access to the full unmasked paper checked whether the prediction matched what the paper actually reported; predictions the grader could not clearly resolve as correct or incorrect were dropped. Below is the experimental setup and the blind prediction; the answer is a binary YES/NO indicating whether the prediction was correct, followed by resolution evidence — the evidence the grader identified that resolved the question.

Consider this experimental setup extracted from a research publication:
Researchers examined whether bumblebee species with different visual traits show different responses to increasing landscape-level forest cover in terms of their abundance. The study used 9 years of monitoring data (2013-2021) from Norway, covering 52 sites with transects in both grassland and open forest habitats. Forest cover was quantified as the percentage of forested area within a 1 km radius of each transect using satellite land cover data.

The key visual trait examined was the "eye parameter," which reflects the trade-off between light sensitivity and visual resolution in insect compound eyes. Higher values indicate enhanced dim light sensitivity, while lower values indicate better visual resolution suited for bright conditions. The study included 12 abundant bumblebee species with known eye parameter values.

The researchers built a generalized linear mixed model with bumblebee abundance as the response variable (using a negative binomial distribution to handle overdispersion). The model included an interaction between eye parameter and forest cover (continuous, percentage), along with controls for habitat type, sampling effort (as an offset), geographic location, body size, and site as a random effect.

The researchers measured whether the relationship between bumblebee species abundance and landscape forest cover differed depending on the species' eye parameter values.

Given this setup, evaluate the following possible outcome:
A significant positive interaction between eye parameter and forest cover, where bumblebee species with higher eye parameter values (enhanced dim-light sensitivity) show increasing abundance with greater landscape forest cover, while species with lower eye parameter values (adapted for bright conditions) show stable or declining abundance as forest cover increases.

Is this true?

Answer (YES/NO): YES